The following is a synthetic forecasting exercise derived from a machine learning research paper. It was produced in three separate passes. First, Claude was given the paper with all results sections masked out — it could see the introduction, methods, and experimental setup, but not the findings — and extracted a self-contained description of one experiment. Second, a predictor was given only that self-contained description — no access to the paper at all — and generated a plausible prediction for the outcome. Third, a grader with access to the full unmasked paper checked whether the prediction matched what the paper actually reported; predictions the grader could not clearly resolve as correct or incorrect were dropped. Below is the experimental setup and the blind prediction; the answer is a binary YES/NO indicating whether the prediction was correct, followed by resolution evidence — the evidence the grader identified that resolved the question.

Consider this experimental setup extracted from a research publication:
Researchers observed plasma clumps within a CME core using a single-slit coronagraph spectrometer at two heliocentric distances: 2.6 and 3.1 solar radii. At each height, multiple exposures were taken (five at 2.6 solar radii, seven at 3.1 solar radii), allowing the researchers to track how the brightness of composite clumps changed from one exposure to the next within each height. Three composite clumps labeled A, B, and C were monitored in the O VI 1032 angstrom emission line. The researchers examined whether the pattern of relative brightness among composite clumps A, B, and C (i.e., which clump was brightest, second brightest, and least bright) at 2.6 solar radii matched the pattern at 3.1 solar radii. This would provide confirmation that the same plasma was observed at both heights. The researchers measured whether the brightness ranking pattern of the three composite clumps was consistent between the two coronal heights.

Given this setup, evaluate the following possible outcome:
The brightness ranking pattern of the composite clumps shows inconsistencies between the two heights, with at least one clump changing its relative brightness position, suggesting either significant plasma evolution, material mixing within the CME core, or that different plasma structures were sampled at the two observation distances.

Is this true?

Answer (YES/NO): NO